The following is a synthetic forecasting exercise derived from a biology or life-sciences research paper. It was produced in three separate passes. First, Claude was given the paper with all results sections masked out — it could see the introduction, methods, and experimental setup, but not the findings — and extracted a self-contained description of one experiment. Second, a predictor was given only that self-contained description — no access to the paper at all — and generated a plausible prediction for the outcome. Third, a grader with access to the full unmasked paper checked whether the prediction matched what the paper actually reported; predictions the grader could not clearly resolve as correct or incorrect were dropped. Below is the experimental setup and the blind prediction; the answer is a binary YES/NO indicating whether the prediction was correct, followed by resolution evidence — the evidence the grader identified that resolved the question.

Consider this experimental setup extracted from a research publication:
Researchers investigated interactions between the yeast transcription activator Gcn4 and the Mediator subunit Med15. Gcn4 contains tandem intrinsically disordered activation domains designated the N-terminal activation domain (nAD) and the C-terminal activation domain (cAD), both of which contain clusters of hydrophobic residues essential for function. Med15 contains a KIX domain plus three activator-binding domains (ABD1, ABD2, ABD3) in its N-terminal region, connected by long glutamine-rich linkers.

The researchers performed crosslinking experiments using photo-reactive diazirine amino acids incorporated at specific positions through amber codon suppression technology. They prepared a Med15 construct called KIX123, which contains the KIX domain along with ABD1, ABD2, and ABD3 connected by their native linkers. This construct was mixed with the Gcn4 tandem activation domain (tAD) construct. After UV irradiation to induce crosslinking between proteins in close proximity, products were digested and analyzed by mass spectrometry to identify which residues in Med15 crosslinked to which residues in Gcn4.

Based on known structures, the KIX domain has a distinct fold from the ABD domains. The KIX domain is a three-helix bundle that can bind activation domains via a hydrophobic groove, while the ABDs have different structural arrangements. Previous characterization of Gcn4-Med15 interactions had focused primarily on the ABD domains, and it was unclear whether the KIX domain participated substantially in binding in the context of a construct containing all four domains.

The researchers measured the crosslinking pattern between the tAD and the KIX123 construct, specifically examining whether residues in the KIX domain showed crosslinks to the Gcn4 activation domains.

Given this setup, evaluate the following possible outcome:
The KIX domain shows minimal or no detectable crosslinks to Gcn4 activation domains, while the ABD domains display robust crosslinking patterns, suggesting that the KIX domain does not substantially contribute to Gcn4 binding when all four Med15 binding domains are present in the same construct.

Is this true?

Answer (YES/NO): NO